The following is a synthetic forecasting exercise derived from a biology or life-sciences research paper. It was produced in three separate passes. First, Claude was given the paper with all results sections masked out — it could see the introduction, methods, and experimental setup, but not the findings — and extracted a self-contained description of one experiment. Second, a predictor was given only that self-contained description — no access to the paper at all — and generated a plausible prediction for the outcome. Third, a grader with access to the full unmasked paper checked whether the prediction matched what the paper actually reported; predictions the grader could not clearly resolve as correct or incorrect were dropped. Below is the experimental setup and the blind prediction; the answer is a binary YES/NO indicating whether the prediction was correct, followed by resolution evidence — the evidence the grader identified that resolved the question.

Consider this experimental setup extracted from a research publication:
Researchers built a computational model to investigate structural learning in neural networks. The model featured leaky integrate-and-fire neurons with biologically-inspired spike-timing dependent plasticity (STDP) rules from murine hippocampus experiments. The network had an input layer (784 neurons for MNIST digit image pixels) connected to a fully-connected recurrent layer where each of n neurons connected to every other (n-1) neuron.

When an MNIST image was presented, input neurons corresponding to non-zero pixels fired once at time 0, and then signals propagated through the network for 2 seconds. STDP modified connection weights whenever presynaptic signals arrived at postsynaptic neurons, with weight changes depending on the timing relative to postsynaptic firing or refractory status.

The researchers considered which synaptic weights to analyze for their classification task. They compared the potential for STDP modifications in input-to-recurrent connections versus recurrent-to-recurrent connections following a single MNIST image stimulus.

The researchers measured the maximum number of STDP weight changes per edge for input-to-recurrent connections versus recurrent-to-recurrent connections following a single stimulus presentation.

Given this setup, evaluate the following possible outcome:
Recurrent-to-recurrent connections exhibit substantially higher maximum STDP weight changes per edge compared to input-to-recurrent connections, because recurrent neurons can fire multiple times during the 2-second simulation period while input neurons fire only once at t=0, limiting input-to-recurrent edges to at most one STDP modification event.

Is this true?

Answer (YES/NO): YES